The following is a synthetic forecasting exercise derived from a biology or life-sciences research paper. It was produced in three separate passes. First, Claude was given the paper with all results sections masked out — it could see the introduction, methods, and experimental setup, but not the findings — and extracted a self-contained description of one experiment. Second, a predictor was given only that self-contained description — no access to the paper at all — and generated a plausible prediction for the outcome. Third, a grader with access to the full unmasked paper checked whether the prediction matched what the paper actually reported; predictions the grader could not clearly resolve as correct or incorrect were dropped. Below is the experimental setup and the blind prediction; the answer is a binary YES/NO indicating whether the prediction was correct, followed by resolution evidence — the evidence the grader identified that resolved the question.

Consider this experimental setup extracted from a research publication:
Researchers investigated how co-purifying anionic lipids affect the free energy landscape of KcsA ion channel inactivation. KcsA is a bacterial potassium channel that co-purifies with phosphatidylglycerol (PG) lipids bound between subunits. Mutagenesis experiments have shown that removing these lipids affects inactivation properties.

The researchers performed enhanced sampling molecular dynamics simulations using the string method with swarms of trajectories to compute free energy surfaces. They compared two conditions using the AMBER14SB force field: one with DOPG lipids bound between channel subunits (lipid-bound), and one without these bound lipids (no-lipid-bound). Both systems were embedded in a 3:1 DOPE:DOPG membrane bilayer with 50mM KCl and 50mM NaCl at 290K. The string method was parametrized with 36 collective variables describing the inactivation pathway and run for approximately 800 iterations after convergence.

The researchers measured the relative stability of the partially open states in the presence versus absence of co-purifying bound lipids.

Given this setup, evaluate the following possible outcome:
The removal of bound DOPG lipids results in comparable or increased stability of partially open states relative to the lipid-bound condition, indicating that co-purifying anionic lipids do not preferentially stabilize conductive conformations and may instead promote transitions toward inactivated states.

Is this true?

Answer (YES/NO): YES